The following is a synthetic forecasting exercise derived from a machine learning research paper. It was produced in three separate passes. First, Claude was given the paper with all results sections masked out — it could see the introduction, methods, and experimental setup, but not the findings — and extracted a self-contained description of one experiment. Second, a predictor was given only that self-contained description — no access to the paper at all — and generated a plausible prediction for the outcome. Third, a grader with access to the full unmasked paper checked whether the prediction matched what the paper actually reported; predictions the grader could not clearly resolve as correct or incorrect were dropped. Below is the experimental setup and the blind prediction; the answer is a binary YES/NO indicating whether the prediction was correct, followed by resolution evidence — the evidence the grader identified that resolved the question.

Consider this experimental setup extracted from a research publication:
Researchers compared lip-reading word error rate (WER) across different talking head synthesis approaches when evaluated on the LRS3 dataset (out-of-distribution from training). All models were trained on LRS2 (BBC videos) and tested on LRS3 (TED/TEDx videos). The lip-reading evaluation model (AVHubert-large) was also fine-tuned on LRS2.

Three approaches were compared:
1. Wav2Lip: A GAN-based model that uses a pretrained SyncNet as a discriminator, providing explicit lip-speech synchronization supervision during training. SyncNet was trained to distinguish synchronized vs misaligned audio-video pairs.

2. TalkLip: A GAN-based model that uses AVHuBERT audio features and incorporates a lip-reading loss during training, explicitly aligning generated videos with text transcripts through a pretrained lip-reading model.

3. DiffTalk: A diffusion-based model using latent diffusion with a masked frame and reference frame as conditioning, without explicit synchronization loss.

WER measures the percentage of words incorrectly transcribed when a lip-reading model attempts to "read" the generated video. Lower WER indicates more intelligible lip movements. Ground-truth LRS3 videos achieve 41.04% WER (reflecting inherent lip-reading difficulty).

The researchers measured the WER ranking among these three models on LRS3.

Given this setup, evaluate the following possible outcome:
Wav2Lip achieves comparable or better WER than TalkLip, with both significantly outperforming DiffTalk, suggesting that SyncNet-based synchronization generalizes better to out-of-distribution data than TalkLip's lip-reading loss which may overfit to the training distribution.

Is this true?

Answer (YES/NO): NO